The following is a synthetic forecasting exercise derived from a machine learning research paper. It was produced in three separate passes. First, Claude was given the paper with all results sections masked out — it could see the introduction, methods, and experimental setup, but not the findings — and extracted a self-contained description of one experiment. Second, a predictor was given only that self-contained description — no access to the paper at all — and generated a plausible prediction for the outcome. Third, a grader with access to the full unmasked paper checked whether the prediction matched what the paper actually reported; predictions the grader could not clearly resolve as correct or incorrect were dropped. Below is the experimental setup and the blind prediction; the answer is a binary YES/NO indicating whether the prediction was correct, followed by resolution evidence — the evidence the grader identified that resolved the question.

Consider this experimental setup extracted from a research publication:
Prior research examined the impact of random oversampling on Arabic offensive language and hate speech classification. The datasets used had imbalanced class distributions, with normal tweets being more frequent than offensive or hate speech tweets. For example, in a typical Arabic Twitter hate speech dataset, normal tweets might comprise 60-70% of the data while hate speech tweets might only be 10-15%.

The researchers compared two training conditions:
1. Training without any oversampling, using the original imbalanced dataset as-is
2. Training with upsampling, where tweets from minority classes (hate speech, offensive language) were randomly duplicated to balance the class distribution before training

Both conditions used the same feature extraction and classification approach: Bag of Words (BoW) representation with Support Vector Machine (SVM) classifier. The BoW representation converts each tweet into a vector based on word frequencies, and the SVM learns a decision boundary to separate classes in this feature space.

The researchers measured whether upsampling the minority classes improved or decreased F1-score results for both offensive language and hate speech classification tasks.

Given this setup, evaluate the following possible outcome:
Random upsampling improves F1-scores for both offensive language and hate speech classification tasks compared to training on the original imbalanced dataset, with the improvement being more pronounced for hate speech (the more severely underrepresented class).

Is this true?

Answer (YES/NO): NO